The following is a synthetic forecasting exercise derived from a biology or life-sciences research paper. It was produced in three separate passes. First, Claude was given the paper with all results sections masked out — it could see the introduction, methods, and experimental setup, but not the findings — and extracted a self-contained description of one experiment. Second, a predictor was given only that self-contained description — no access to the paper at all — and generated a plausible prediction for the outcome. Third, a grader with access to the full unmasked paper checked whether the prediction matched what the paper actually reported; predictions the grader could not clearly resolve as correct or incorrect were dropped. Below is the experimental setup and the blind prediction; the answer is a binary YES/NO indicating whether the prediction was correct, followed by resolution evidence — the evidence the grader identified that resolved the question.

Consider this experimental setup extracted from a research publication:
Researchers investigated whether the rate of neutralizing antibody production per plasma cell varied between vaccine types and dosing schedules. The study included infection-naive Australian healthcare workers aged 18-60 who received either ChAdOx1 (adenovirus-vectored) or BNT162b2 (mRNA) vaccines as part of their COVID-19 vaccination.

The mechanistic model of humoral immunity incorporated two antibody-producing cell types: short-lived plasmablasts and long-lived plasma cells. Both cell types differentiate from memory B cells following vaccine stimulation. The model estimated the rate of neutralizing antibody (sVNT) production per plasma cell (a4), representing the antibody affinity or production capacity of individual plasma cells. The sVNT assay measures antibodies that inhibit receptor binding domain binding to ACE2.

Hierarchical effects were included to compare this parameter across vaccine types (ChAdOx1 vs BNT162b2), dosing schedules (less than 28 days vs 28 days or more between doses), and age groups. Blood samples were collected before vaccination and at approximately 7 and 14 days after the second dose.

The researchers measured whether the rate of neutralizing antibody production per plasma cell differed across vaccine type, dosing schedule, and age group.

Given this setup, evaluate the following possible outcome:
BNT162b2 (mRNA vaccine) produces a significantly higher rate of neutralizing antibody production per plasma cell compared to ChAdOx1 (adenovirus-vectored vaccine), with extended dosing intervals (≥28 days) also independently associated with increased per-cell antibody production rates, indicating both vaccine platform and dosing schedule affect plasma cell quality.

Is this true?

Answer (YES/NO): NO